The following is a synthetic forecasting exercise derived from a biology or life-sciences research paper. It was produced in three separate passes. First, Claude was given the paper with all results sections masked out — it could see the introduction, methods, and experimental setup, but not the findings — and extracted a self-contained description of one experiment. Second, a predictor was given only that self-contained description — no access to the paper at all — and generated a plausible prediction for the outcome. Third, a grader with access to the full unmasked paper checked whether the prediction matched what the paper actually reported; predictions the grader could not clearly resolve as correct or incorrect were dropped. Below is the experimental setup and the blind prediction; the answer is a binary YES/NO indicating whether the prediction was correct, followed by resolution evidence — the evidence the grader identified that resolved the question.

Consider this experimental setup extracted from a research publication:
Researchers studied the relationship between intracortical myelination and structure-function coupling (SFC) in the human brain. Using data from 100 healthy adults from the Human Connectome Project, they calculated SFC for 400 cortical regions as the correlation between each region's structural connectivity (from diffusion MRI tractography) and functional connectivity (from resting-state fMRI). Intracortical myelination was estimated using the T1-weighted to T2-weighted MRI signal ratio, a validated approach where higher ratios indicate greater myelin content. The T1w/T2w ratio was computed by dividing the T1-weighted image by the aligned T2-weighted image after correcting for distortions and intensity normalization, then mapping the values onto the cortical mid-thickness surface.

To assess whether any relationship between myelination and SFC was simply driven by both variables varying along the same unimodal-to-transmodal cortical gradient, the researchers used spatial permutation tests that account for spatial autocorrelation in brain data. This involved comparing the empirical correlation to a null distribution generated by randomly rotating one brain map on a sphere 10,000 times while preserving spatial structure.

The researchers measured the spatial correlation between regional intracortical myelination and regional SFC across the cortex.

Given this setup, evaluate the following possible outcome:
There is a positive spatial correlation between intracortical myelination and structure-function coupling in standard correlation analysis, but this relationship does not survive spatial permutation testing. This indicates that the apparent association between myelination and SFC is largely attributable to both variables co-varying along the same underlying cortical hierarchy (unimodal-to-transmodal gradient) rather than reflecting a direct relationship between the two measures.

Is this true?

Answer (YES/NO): NO